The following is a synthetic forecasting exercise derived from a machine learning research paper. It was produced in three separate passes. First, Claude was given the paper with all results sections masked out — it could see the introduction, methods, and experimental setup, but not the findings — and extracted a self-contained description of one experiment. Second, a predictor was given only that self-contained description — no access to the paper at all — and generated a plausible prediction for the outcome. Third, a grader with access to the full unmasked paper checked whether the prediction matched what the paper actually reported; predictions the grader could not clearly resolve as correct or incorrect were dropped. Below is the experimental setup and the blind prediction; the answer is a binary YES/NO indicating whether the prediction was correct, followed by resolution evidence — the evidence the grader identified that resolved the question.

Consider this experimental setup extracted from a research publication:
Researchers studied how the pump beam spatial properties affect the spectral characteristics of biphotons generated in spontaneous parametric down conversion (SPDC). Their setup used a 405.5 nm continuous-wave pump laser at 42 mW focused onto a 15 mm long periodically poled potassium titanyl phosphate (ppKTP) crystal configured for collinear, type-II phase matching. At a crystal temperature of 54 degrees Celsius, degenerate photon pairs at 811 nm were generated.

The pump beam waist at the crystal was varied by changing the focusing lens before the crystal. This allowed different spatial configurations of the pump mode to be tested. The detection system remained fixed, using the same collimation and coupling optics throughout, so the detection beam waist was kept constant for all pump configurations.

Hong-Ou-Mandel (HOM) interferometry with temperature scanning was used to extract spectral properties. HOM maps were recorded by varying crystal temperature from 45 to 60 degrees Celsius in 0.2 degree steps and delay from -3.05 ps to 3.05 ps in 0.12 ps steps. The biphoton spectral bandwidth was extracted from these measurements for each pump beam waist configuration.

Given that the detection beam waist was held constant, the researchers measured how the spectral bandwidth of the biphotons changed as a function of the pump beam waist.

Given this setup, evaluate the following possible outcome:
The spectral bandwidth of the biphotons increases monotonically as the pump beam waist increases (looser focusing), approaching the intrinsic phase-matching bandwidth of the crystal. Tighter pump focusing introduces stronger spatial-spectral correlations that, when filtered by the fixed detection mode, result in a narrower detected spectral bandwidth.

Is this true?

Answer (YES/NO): NO